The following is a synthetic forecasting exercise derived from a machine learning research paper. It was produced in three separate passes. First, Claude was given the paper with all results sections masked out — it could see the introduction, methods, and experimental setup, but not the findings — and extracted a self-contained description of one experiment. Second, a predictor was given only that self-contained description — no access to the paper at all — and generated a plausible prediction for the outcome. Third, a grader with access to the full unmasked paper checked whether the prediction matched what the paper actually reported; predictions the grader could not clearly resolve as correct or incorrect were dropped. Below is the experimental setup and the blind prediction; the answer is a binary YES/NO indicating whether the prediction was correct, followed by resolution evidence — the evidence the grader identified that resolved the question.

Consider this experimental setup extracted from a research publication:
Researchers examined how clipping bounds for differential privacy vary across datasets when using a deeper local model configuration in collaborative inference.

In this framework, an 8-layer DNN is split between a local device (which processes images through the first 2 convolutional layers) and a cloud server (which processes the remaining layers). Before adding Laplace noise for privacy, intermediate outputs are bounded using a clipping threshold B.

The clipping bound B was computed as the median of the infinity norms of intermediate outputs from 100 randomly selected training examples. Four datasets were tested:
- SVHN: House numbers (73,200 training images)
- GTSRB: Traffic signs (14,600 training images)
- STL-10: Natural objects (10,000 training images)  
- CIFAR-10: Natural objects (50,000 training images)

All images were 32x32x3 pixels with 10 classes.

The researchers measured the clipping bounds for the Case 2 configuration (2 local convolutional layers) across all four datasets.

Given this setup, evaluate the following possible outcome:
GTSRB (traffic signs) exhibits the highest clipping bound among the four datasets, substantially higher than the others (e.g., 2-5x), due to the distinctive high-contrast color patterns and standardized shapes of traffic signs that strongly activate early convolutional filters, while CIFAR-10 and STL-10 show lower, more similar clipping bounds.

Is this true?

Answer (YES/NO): NO